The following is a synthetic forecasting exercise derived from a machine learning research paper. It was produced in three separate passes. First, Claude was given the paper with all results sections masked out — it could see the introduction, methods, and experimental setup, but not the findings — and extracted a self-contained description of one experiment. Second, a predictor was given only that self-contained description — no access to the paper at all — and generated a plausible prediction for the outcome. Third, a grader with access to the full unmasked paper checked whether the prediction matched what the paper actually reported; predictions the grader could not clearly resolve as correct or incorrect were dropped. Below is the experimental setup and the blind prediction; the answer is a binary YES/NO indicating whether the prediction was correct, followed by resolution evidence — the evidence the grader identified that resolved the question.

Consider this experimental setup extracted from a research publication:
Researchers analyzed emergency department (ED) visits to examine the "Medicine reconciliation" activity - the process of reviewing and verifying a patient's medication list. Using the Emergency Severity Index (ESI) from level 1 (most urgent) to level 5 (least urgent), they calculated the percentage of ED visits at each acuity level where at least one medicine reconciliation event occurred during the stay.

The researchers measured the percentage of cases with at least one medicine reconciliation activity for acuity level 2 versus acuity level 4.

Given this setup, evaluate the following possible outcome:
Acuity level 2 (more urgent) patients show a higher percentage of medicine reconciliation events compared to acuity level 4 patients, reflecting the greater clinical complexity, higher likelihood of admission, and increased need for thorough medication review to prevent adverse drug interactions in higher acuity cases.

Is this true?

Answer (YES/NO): YES